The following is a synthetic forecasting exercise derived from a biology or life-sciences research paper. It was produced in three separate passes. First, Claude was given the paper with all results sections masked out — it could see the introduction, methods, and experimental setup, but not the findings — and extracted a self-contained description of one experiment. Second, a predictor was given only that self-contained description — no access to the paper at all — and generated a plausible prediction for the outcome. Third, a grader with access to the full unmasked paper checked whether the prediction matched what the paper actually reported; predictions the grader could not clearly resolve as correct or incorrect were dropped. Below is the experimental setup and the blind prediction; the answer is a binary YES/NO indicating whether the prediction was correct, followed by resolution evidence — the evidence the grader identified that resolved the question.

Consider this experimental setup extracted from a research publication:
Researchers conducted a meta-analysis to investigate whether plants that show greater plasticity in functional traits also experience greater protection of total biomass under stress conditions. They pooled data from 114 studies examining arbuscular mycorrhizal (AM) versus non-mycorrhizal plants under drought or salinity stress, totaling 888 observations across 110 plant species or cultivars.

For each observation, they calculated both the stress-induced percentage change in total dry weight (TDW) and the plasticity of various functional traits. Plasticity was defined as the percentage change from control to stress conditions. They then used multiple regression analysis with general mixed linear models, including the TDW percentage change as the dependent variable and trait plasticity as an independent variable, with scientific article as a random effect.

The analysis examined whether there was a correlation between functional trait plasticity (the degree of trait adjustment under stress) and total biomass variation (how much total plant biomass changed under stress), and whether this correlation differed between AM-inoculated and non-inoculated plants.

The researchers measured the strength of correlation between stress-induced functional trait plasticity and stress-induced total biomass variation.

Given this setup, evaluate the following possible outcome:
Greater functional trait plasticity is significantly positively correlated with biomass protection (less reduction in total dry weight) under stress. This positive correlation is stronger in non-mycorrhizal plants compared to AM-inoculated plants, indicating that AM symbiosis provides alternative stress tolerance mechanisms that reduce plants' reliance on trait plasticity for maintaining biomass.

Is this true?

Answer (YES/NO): NO